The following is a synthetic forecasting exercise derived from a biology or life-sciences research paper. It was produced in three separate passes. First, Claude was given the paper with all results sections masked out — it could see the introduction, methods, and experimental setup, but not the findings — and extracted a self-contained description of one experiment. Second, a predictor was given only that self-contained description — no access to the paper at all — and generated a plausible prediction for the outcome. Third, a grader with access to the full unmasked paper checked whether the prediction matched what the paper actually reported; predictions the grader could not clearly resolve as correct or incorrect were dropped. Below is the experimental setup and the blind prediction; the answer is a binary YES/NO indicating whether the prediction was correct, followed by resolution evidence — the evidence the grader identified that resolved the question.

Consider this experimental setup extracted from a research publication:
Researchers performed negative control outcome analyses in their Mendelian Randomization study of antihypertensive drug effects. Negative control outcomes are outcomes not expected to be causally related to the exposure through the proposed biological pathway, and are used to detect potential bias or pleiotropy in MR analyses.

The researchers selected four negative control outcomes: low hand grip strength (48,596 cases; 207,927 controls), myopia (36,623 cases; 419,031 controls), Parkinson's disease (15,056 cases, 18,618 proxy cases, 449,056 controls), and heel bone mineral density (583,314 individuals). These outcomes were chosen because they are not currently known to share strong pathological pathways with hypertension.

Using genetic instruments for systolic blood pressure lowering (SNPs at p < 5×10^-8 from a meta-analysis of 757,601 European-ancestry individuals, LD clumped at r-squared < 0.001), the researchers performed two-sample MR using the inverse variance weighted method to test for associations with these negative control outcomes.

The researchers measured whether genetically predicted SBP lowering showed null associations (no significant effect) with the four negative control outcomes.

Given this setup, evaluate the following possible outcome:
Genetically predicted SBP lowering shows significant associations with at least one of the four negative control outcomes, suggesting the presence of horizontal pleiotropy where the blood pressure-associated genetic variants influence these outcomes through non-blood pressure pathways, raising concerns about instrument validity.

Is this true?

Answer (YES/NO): NO